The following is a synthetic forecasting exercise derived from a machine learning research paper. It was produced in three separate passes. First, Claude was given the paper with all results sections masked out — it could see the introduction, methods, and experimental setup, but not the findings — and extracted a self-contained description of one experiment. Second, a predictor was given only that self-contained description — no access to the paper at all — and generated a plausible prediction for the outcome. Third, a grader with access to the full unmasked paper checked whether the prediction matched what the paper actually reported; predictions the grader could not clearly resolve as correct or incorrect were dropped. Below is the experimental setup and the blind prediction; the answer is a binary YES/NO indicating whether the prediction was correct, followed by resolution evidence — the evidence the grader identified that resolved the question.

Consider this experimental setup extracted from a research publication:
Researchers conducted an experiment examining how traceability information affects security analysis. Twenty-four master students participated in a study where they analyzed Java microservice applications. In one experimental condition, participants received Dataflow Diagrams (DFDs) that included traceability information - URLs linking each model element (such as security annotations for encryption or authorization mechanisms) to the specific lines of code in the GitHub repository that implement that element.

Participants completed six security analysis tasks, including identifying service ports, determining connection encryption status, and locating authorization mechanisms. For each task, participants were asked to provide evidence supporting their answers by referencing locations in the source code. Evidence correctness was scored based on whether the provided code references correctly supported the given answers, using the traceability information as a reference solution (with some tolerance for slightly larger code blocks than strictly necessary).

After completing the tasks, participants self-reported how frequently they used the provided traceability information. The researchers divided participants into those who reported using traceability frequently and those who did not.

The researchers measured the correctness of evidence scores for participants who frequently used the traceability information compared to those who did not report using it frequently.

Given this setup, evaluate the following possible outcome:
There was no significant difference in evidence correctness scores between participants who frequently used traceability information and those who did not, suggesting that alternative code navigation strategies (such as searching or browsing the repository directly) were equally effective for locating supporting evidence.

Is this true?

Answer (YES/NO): NO